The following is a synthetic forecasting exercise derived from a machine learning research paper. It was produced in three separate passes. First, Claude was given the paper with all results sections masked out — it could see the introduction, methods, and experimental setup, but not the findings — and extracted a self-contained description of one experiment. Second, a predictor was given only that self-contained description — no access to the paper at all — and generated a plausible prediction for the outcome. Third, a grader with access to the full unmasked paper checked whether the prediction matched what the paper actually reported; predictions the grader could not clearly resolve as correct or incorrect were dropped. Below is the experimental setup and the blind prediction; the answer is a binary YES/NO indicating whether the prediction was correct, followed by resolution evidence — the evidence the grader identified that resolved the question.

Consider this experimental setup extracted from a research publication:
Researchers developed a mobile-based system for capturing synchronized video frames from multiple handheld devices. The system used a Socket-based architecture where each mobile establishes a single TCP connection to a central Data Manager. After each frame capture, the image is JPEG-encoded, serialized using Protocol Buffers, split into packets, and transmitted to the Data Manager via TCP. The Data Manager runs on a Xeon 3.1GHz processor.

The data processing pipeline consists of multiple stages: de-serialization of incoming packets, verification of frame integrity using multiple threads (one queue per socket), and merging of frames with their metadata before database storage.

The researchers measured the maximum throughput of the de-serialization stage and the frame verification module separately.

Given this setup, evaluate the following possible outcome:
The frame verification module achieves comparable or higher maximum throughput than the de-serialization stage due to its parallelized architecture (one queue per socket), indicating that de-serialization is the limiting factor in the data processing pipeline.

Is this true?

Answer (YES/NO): NO